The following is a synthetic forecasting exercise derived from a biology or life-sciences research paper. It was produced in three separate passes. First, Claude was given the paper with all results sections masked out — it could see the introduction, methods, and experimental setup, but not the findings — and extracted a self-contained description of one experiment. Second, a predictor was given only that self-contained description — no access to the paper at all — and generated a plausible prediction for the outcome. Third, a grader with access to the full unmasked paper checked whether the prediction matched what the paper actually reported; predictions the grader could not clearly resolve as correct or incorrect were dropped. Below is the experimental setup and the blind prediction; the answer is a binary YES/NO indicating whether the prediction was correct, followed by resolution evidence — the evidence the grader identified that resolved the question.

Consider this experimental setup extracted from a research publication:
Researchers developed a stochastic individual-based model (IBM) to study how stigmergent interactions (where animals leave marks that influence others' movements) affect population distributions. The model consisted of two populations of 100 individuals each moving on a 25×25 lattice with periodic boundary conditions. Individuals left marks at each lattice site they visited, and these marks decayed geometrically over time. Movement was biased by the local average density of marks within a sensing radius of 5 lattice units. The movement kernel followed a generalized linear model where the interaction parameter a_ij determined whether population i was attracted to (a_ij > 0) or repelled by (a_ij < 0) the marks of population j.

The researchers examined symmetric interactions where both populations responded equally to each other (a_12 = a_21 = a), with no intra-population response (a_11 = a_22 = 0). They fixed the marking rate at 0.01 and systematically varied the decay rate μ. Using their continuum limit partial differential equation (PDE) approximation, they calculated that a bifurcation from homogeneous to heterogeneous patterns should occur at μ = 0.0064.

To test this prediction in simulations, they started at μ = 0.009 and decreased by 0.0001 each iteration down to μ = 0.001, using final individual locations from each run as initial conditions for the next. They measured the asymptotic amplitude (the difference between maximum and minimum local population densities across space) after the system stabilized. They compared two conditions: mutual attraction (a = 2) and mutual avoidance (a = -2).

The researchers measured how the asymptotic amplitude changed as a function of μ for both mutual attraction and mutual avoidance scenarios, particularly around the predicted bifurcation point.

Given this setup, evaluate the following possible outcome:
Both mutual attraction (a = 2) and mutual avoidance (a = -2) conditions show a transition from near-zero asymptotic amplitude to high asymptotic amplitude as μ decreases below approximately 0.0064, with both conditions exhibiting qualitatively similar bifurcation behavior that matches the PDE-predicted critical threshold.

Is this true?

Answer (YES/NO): NO